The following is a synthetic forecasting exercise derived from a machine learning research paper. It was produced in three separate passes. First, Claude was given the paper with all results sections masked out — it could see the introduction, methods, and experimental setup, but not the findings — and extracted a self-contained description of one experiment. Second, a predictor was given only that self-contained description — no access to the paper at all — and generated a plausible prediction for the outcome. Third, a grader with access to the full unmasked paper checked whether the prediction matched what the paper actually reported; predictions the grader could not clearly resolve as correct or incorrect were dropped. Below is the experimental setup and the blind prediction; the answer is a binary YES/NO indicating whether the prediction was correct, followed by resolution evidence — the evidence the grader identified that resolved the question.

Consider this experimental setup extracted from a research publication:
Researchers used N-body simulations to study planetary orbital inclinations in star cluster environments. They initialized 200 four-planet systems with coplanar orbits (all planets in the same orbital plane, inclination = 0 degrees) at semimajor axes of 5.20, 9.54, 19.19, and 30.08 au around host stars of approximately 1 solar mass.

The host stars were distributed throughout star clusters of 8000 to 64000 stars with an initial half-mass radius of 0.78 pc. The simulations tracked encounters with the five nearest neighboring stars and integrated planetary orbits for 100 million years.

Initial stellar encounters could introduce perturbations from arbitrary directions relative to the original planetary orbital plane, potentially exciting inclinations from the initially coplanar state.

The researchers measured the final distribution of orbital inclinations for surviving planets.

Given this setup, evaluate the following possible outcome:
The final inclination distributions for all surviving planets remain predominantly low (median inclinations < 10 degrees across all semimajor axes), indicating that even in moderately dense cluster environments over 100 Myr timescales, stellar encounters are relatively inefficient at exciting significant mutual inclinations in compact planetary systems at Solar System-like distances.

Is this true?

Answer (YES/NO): NO